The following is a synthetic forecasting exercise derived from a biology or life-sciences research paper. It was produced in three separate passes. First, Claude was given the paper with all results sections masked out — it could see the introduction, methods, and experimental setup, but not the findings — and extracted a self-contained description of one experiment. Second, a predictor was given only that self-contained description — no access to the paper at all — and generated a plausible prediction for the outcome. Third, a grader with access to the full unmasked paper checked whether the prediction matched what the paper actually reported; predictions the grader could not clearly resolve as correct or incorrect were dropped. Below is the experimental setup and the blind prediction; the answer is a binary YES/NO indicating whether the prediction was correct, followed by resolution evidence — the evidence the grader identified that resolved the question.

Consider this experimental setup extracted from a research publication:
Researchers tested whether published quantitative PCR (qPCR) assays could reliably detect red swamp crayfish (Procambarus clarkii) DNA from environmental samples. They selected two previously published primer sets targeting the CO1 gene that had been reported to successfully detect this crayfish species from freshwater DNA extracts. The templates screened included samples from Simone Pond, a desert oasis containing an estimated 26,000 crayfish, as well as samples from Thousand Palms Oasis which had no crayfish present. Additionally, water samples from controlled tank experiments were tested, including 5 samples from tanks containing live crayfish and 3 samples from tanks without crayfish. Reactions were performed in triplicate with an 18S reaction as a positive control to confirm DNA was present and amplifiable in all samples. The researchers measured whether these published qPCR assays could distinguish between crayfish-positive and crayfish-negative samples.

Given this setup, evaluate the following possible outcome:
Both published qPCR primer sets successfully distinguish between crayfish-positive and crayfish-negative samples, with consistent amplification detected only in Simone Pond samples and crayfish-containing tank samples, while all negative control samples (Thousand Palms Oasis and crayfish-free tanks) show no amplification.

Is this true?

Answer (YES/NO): NO